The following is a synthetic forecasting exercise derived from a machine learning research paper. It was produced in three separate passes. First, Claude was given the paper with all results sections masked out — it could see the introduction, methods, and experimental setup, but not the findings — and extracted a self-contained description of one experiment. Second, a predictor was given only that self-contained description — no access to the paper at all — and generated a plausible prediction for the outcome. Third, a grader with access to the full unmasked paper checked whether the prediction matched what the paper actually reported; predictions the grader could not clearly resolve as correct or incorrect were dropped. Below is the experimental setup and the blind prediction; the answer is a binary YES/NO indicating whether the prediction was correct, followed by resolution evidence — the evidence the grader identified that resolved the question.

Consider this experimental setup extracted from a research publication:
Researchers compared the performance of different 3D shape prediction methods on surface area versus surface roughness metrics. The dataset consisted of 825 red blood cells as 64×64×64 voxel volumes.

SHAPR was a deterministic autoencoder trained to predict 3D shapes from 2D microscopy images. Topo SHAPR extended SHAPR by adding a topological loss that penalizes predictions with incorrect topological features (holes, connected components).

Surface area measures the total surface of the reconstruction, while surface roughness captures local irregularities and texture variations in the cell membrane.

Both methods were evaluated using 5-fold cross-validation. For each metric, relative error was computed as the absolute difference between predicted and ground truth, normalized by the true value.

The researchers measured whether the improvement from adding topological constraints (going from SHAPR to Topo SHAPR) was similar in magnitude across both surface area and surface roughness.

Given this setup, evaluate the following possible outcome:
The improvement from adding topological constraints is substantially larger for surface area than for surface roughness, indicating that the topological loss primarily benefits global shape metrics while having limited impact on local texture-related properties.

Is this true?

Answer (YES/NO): NO